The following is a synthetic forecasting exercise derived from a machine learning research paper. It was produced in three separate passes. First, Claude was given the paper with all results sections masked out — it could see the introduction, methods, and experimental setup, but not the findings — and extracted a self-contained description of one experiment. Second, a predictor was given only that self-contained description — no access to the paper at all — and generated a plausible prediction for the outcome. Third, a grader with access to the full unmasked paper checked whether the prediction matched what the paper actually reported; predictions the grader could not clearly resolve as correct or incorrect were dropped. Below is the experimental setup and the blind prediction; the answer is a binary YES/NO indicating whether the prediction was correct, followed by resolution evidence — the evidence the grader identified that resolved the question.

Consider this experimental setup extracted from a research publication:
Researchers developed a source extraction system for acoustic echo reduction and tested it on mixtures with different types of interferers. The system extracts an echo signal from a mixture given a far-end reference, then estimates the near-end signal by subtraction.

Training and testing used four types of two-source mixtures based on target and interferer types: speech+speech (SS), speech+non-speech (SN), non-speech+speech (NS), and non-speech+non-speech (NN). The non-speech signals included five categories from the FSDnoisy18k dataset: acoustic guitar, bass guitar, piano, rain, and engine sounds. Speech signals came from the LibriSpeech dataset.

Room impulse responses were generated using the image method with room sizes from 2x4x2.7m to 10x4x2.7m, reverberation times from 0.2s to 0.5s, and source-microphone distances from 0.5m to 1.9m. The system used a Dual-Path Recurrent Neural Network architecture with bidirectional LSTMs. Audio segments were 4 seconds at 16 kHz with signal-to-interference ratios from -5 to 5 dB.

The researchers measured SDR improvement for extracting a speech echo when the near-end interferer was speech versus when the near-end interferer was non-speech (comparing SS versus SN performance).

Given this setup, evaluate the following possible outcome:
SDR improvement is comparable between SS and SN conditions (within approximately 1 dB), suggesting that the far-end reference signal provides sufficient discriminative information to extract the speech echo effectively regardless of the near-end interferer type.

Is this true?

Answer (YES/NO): NO